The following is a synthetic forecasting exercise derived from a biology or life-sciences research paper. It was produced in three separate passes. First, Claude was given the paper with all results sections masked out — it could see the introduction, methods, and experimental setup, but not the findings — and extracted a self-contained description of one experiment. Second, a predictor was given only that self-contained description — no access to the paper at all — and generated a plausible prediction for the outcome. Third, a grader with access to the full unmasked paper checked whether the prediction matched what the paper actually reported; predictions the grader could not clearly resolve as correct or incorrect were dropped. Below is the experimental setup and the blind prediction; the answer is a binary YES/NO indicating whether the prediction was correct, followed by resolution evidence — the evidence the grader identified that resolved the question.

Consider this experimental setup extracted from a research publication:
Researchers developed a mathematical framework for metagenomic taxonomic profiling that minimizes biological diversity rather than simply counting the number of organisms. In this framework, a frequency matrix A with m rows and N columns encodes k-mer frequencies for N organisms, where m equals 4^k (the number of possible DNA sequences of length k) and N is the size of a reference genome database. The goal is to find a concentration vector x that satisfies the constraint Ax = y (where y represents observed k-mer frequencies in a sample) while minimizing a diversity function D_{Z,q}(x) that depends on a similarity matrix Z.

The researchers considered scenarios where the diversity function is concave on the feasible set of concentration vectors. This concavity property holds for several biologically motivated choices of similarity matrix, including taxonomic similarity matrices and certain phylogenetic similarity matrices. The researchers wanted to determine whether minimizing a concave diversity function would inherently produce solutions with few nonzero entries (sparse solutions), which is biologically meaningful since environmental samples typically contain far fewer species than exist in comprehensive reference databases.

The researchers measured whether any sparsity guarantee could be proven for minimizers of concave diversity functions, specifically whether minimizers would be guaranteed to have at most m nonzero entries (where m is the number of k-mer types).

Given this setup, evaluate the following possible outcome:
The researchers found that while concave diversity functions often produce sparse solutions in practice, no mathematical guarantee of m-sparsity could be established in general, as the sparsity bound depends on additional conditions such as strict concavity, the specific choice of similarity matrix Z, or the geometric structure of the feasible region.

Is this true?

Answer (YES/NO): NO